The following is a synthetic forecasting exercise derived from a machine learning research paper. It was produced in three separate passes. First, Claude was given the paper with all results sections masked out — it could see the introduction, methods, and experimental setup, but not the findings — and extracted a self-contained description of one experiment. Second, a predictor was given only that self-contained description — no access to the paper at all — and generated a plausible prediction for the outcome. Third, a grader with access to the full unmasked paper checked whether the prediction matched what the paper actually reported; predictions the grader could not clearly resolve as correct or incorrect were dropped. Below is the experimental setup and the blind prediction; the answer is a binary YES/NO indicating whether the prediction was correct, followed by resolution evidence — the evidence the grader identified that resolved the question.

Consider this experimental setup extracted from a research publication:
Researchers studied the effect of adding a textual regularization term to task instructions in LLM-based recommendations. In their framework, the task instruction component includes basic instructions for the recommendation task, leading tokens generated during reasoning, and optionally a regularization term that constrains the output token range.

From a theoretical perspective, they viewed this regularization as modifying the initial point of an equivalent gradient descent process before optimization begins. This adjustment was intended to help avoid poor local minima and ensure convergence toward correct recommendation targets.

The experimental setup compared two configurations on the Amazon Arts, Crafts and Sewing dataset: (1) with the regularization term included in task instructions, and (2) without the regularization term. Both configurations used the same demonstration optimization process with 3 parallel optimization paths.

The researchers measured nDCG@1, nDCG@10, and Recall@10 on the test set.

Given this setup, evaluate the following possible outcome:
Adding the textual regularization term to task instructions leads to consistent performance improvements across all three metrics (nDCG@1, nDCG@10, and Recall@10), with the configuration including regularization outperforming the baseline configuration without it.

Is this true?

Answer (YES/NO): YES